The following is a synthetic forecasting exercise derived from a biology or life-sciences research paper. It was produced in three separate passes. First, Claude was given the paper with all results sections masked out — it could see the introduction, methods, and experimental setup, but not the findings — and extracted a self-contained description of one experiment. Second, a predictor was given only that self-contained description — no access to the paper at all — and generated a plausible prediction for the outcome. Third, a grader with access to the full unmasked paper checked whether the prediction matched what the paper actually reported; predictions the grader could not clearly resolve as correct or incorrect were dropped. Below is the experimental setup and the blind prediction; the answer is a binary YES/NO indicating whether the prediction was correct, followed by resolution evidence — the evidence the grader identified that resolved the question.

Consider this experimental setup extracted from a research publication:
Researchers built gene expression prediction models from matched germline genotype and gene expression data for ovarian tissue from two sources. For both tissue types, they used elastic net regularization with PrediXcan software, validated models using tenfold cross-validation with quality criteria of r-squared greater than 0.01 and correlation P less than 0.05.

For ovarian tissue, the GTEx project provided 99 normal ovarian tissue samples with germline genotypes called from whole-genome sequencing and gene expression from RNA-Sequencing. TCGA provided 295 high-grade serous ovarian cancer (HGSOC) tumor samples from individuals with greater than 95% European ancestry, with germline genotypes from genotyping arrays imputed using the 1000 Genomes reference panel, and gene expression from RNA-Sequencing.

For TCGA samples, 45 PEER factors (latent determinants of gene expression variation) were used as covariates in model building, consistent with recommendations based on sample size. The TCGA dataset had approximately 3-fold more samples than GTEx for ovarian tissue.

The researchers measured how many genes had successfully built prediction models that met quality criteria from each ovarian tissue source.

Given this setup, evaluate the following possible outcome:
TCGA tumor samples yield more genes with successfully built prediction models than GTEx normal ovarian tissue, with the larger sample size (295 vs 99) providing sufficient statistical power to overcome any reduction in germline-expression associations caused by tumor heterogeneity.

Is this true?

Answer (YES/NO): NO